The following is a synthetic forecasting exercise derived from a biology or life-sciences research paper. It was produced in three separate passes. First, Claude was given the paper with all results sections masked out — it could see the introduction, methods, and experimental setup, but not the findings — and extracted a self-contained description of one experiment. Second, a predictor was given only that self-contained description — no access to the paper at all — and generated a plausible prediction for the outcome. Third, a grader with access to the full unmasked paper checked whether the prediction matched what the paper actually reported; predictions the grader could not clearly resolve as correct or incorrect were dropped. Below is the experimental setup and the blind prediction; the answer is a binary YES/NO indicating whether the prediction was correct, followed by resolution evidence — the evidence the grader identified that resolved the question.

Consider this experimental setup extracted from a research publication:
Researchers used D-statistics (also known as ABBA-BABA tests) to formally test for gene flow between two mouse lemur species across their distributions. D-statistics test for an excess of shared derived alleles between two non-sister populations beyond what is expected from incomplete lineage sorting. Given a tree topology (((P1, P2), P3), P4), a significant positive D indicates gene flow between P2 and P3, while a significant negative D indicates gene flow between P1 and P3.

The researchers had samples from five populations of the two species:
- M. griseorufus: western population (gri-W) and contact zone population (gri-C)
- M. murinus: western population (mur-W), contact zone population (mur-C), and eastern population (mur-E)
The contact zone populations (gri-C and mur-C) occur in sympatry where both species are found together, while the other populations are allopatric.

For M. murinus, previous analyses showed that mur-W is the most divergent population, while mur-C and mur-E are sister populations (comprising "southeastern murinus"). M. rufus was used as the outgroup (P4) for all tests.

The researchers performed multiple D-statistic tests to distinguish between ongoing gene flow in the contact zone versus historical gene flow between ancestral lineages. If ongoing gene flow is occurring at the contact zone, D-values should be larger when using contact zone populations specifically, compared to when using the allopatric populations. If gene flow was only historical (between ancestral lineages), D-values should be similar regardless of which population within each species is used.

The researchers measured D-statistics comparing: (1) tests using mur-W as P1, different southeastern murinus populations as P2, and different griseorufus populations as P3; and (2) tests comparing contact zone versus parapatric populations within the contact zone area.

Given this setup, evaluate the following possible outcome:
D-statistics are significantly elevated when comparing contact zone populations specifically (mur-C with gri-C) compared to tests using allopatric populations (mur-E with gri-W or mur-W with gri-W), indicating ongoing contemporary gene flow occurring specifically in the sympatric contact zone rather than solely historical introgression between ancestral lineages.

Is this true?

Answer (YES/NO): NO